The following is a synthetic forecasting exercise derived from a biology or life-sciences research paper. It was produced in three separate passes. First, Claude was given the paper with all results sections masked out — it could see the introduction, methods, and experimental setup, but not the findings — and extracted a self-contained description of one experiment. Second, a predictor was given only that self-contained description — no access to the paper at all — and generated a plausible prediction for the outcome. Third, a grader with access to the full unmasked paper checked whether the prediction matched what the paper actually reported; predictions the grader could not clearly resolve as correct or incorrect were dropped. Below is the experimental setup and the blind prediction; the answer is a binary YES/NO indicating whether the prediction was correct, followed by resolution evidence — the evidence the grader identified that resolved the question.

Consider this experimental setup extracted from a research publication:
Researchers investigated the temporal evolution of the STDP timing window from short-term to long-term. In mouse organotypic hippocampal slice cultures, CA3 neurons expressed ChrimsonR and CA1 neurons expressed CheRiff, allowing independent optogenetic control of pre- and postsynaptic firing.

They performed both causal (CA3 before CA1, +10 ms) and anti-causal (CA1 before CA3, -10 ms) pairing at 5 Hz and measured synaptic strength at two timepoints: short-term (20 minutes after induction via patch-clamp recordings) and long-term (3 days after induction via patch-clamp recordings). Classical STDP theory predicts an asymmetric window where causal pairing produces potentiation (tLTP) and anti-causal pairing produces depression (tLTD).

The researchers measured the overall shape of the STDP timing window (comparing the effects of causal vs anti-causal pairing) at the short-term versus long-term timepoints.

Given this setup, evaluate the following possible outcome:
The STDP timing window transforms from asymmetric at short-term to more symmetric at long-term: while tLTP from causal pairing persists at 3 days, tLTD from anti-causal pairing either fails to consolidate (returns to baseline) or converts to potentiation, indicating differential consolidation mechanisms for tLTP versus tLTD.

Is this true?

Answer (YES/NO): YES